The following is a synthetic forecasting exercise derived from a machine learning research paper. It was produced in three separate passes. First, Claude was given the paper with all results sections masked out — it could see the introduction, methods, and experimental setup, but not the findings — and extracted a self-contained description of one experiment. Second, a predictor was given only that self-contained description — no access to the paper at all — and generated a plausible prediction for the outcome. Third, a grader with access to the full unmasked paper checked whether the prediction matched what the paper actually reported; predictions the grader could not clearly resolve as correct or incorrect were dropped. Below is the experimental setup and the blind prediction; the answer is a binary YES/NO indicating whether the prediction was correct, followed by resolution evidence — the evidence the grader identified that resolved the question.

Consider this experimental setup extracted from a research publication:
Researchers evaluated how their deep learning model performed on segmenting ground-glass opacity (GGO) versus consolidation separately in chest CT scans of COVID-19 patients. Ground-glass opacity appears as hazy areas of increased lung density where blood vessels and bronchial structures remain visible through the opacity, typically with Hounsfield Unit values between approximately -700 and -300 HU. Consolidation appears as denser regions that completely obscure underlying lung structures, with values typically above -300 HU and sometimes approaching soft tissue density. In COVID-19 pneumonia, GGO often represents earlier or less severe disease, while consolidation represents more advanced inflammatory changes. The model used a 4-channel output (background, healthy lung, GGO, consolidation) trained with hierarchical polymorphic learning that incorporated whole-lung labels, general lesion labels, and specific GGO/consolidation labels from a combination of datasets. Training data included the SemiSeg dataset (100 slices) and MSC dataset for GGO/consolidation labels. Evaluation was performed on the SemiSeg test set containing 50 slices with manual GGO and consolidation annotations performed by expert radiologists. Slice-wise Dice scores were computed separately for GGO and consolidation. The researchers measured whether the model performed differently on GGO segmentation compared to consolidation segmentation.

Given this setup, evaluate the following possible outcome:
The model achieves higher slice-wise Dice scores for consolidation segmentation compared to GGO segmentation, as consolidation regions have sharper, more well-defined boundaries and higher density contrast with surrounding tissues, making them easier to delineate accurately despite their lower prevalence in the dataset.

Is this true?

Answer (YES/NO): NO